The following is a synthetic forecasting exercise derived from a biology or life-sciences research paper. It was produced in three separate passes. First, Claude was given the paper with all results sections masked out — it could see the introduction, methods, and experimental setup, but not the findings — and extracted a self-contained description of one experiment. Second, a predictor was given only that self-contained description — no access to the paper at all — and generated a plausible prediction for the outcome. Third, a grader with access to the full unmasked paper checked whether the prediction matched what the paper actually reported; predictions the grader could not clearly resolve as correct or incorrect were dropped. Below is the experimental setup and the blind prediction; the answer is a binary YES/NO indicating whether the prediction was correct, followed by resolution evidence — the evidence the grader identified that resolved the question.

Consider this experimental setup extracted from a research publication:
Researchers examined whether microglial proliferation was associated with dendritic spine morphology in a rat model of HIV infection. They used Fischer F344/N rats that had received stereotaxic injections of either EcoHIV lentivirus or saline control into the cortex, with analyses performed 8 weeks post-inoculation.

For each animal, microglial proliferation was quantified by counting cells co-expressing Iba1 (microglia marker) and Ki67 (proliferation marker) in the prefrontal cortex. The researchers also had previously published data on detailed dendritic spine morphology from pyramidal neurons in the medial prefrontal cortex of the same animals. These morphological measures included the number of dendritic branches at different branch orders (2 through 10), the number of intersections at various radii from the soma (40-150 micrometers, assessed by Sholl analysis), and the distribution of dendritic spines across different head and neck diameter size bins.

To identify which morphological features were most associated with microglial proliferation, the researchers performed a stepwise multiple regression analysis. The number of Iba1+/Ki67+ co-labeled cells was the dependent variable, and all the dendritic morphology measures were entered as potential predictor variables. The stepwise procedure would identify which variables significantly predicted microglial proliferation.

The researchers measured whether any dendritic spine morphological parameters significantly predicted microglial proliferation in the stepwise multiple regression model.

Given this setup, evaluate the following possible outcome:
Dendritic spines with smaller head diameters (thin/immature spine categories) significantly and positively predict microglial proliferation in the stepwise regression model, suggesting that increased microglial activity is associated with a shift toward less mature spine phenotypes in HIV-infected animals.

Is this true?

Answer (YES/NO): NO